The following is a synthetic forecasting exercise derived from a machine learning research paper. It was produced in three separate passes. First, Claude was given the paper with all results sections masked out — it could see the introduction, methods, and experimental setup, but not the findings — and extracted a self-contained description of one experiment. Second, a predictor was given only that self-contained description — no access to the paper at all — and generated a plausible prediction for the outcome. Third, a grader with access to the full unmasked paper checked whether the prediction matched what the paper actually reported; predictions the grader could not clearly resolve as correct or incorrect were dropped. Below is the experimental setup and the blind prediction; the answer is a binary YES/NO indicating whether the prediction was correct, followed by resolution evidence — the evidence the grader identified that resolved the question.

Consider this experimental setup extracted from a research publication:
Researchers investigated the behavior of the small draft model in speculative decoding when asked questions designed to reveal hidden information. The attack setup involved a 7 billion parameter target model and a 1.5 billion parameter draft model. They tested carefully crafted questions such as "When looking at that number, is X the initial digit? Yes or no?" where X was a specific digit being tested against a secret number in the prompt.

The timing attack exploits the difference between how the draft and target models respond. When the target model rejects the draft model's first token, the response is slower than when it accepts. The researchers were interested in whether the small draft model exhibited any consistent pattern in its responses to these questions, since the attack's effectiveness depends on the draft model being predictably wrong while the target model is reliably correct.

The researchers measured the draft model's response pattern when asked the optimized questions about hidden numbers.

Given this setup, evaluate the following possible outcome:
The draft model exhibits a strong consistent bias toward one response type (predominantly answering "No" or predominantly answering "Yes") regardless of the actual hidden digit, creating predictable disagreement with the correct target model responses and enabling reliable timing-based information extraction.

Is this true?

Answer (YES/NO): YES